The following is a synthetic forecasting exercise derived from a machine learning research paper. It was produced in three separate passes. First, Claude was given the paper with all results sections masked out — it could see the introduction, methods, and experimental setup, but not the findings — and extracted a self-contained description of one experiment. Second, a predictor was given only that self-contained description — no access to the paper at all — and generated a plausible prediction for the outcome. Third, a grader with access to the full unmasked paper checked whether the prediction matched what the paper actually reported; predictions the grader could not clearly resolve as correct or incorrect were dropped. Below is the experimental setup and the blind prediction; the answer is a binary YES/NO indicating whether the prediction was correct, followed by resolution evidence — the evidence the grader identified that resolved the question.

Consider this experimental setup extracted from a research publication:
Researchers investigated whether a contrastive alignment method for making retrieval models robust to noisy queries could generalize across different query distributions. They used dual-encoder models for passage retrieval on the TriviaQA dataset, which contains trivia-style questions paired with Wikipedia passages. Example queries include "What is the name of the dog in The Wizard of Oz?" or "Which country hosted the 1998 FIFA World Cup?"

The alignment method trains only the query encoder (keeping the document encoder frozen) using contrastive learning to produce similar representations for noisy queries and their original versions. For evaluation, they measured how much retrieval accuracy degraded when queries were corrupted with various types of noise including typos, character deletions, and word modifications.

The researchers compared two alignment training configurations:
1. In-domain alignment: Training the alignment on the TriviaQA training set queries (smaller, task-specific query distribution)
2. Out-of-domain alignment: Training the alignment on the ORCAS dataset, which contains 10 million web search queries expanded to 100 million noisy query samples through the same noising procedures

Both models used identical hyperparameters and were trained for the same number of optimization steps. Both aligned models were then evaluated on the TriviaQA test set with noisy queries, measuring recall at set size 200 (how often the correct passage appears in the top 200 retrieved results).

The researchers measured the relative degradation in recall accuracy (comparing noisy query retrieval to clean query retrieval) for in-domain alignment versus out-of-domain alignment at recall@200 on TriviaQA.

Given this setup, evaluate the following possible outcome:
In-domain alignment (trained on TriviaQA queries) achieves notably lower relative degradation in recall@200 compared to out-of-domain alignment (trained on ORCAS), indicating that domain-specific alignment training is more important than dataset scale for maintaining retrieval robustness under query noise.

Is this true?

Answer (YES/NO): YES